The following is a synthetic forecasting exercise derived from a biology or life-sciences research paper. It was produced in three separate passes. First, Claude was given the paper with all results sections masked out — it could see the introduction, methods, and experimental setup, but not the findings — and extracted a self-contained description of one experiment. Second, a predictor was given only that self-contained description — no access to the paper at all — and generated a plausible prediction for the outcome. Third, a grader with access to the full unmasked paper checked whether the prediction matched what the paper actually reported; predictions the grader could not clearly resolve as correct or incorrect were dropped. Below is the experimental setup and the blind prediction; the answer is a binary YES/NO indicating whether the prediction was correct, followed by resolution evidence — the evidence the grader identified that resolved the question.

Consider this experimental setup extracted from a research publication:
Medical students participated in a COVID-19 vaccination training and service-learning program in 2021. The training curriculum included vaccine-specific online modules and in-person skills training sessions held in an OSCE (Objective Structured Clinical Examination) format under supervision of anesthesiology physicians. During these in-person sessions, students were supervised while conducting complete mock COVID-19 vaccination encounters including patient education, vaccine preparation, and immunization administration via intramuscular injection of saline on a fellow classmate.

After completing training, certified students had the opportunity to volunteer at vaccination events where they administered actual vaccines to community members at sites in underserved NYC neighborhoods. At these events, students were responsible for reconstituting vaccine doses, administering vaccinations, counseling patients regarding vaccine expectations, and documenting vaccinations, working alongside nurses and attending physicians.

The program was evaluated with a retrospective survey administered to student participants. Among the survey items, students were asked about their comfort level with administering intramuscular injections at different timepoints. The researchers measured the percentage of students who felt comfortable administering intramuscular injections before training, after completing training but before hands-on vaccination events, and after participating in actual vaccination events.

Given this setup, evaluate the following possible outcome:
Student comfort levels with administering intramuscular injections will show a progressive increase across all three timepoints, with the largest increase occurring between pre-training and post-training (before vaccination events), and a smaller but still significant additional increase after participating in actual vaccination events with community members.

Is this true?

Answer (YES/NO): YES